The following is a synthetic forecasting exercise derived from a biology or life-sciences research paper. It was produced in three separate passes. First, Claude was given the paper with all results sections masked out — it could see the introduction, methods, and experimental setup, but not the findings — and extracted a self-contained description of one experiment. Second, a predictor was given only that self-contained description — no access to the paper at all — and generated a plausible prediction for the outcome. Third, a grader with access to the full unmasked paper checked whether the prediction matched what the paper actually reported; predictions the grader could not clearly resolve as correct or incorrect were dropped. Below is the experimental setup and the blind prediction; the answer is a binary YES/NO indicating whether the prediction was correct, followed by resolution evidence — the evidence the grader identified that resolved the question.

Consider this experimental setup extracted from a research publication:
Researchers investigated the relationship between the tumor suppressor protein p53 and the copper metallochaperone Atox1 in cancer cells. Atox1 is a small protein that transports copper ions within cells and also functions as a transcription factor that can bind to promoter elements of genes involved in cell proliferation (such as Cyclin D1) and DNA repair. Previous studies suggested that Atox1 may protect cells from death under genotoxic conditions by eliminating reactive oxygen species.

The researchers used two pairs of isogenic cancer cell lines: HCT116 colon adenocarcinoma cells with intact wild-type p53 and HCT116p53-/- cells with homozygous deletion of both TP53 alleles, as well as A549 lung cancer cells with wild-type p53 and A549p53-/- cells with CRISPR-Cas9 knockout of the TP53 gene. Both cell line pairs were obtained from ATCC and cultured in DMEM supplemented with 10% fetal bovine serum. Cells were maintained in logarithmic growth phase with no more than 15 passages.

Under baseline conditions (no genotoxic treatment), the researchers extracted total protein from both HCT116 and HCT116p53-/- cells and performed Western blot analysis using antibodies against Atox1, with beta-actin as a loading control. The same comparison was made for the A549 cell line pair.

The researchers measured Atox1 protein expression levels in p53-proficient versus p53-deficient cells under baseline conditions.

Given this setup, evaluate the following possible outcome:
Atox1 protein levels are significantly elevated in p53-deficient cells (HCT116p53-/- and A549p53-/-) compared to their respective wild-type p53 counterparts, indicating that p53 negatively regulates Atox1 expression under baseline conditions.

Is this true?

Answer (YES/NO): YES